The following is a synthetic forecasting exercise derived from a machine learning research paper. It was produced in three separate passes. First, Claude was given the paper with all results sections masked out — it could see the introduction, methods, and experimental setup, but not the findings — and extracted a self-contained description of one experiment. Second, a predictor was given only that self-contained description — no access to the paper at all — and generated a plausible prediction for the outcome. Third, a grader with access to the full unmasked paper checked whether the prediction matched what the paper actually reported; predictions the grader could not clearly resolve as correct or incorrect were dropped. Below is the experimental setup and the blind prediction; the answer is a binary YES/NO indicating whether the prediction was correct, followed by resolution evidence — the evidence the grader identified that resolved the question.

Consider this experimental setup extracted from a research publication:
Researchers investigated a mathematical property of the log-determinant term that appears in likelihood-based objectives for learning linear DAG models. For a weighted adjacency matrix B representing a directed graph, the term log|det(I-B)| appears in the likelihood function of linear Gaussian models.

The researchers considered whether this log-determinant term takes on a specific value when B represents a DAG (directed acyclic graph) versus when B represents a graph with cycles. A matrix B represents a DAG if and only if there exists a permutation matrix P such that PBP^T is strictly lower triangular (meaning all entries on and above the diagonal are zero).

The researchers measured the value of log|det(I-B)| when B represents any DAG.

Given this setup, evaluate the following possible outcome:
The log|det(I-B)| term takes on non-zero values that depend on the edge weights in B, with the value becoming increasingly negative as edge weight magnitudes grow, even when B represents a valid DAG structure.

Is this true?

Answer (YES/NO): NO